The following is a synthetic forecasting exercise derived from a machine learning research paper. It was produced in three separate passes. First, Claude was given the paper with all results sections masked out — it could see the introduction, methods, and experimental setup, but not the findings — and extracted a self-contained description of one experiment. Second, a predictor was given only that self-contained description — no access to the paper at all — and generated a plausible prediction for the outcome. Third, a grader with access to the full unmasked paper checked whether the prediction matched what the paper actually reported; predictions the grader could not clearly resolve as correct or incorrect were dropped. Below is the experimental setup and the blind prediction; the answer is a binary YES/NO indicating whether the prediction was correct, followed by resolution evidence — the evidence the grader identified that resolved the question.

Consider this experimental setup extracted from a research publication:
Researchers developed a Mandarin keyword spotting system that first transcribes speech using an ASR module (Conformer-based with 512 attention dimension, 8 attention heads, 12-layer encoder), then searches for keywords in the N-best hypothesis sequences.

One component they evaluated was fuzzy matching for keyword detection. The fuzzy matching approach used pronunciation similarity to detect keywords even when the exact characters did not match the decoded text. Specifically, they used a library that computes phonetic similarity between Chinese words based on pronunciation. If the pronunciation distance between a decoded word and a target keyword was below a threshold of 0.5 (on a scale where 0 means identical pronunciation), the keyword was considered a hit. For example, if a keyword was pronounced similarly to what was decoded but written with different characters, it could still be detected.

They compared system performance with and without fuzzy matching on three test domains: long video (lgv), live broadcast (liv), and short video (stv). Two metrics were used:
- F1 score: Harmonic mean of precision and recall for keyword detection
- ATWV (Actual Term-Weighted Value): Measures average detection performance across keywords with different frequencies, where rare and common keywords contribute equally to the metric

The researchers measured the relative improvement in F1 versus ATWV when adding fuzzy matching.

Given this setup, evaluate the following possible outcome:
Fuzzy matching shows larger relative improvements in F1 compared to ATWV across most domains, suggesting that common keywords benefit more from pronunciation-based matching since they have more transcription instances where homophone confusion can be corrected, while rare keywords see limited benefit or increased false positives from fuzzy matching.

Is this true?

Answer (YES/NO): NO